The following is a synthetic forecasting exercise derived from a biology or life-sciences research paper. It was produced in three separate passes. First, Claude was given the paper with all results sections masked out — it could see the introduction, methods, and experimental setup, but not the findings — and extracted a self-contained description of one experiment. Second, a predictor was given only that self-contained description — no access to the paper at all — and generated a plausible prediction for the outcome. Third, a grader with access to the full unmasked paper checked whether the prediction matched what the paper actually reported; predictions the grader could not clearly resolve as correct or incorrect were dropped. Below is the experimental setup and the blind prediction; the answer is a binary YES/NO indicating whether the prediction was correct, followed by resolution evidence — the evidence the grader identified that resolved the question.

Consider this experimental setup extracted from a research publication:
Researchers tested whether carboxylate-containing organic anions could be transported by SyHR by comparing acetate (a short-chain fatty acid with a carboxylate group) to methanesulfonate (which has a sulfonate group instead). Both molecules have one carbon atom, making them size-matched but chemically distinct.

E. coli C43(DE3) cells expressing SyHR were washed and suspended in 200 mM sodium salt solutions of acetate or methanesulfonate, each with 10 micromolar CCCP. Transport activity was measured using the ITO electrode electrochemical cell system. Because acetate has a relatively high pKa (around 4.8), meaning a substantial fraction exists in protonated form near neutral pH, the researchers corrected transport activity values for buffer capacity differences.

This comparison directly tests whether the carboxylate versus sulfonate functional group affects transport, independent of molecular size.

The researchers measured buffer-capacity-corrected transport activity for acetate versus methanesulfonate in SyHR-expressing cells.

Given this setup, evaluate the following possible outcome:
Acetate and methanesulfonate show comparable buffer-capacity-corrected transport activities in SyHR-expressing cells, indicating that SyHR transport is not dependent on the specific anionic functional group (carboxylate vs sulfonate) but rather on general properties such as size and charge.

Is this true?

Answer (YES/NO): NO